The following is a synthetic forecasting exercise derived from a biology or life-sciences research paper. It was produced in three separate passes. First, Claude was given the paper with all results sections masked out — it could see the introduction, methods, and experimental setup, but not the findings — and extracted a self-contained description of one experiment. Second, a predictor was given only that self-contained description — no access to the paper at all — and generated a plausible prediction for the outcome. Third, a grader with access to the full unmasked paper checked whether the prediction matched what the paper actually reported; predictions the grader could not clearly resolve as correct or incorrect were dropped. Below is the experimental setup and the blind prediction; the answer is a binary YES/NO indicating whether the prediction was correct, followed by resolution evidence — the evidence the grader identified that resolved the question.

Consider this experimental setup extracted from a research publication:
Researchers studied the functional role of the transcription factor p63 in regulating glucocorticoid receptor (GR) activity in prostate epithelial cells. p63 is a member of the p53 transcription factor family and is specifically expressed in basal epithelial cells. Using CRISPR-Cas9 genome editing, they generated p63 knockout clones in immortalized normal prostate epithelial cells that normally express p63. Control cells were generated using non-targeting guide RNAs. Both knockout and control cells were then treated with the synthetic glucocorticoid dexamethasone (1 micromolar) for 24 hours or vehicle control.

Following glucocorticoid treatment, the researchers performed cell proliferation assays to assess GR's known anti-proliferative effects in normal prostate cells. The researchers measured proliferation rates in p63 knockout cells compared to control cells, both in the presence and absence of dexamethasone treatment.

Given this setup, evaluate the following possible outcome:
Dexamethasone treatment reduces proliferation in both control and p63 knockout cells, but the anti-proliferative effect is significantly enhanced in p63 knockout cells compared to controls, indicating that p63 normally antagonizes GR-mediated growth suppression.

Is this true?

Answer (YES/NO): NO